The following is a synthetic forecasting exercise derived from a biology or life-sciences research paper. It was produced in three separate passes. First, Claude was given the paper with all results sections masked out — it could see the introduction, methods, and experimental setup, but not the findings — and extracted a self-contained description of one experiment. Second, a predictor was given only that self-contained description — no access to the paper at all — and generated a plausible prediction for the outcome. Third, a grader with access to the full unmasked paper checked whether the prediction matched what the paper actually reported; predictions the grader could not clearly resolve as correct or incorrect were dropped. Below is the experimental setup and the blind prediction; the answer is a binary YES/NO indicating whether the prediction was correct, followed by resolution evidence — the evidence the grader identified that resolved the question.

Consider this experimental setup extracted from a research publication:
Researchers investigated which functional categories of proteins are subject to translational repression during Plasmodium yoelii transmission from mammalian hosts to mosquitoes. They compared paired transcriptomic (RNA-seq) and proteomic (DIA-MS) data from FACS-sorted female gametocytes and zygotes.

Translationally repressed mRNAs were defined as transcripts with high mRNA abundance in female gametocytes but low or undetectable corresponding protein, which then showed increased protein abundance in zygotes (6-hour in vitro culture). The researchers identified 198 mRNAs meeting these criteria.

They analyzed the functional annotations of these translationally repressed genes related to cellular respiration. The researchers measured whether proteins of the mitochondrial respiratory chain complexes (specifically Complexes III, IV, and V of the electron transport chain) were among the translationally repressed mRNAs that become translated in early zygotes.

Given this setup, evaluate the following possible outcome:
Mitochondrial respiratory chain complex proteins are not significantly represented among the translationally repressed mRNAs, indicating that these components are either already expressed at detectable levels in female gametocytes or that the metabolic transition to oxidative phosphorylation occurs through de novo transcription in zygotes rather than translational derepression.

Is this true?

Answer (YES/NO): NO